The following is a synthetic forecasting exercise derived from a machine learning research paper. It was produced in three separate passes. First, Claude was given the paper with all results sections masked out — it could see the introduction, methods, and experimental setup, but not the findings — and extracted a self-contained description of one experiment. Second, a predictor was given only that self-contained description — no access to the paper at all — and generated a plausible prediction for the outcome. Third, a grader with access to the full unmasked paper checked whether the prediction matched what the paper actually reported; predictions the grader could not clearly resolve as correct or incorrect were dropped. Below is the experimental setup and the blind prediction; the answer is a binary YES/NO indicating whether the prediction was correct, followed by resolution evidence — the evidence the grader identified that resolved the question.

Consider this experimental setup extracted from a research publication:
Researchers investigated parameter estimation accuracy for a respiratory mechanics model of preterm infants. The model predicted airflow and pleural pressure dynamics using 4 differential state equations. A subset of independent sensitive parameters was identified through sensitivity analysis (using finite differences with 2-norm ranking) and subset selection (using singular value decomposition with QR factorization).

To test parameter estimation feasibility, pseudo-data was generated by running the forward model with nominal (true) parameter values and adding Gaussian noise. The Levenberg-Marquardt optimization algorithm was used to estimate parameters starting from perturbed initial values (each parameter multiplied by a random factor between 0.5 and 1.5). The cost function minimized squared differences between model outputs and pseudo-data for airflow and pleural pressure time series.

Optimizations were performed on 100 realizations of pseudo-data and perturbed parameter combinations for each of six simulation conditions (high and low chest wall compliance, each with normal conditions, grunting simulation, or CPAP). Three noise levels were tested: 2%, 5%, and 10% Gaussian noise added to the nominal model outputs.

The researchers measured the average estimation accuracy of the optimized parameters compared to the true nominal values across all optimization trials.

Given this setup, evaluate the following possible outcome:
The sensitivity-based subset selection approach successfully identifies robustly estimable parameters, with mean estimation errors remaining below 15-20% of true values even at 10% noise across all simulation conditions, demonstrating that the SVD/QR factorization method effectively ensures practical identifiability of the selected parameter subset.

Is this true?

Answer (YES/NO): YES